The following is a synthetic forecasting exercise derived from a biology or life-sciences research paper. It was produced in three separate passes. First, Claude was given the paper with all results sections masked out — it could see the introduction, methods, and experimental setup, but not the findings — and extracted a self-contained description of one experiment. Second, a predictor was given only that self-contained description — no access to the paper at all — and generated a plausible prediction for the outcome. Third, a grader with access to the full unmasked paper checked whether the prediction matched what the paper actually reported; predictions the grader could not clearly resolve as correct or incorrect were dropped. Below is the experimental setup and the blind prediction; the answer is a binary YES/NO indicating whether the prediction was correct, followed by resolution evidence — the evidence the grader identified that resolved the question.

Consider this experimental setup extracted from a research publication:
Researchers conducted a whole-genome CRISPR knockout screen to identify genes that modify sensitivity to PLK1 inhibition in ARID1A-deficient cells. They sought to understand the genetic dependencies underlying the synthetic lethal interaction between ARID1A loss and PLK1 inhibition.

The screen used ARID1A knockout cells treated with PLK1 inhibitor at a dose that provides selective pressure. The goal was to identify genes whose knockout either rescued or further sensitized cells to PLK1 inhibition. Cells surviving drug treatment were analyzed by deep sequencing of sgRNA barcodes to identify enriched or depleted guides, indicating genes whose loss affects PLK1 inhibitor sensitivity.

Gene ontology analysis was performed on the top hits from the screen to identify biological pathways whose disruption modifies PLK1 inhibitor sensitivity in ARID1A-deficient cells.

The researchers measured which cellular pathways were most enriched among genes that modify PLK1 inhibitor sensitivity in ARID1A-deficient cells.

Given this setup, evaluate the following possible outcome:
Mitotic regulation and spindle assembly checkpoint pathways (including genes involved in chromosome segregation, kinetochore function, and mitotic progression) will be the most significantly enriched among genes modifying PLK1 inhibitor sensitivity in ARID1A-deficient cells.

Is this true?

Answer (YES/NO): NO